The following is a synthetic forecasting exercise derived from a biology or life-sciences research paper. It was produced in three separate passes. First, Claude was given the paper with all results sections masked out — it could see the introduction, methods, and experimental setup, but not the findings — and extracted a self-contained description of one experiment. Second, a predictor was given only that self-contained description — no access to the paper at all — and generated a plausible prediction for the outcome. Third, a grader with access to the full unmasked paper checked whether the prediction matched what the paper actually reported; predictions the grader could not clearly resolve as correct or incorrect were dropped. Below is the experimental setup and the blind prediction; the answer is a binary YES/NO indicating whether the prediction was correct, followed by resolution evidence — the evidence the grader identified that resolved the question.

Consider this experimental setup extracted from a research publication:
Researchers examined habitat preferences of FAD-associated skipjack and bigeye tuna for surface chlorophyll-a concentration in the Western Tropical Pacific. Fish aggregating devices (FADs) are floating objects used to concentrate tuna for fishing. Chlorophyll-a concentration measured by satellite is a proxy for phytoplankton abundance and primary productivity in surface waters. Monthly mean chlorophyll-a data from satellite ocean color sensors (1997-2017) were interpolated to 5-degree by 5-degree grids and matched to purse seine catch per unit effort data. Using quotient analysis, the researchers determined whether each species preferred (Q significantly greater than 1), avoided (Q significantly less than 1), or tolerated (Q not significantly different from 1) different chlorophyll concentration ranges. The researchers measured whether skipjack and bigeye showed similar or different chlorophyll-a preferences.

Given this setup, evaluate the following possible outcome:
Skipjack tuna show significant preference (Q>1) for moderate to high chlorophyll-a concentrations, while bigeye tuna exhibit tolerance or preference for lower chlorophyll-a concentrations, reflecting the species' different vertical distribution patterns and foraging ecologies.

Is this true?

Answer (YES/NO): NO